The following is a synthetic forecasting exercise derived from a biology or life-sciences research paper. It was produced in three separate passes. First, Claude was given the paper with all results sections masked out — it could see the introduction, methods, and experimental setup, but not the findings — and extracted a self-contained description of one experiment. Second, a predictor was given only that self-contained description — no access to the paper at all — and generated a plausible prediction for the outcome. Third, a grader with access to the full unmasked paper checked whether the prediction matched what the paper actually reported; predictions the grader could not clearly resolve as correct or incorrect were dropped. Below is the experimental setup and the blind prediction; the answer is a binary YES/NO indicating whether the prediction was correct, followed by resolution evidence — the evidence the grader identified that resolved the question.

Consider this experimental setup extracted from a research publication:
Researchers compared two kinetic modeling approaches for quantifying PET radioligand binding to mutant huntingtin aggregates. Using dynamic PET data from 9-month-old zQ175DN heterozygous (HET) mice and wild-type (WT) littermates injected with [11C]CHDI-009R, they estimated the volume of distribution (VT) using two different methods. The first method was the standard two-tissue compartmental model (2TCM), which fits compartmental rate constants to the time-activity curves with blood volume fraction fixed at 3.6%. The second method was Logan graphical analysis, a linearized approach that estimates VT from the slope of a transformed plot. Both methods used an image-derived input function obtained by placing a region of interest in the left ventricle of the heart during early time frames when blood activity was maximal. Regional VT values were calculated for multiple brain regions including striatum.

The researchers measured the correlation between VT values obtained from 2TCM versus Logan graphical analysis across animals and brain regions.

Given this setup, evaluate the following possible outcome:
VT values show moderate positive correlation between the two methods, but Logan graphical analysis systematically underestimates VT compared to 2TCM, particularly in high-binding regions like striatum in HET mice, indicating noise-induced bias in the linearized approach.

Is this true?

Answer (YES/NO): NO